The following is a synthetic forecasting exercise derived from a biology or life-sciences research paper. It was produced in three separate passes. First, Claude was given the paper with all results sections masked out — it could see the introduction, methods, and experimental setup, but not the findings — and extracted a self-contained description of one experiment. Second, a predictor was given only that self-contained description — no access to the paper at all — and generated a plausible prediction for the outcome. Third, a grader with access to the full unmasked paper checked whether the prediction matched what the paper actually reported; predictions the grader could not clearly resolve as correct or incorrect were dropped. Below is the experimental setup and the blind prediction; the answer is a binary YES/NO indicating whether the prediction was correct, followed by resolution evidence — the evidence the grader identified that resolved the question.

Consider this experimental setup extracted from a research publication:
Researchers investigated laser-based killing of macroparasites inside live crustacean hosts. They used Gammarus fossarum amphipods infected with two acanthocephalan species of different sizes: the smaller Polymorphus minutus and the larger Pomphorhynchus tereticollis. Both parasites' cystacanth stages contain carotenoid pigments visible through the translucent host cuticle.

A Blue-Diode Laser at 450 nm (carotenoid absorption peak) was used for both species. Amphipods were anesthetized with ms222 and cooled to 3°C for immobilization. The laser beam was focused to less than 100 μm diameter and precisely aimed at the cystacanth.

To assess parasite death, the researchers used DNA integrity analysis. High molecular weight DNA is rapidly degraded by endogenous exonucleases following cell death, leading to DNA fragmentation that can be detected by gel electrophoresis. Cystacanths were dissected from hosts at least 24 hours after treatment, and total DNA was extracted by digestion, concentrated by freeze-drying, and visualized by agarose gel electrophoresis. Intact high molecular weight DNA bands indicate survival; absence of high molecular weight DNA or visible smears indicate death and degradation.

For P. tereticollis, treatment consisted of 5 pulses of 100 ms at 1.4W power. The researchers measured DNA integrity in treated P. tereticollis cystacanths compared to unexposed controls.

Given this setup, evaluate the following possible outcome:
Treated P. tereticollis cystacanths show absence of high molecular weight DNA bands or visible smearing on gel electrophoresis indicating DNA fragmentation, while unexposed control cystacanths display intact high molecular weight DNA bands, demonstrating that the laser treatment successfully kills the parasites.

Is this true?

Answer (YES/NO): NO